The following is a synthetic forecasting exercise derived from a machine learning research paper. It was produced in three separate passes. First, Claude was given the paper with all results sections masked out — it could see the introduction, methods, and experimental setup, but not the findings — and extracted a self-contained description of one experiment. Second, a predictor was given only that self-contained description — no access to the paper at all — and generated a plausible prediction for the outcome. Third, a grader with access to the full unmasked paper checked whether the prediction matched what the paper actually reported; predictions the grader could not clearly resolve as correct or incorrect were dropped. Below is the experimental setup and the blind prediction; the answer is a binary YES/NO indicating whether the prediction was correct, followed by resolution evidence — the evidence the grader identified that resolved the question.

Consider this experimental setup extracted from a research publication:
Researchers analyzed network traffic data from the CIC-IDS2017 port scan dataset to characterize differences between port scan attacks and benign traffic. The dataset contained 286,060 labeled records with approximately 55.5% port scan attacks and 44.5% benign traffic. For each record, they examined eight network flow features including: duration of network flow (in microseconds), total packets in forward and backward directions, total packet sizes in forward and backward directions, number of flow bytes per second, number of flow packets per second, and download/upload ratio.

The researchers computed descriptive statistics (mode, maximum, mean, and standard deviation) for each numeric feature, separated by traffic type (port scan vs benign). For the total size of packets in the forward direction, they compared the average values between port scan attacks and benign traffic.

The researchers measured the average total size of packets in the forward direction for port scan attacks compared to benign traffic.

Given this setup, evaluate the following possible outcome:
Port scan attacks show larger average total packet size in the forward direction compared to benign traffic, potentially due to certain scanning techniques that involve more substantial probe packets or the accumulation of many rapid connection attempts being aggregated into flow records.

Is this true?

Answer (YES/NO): NO